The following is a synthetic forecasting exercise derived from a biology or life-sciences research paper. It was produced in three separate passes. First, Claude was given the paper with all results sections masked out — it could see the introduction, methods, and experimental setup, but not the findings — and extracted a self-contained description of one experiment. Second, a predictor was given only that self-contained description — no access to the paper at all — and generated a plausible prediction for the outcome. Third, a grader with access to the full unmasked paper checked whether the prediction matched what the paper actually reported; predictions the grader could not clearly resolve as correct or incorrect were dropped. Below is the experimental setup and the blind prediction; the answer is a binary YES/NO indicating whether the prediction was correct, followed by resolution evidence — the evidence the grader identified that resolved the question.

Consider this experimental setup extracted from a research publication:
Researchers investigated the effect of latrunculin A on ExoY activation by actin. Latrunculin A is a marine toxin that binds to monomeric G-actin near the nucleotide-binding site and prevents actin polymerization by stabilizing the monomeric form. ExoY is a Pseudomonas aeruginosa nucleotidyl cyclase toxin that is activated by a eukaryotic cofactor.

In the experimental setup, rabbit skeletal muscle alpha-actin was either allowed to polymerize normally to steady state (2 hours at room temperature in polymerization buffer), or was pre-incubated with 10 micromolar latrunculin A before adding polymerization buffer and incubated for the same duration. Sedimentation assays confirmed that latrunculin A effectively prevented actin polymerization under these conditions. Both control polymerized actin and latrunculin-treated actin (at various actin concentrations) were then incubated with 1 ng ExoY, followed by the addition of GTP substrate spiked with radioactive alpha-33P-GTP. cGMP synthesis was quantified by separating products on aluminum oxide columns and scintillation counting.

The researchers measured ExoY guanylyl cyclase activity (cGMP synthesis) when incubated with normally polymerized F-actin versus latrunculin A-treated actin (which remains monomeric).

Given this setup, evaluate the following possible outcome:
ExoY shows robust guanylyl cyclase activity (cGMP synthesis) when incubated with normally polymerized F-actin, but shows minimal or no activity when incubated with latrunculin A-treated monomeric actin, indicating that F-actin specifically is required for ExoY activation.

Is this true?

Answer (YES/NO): YES